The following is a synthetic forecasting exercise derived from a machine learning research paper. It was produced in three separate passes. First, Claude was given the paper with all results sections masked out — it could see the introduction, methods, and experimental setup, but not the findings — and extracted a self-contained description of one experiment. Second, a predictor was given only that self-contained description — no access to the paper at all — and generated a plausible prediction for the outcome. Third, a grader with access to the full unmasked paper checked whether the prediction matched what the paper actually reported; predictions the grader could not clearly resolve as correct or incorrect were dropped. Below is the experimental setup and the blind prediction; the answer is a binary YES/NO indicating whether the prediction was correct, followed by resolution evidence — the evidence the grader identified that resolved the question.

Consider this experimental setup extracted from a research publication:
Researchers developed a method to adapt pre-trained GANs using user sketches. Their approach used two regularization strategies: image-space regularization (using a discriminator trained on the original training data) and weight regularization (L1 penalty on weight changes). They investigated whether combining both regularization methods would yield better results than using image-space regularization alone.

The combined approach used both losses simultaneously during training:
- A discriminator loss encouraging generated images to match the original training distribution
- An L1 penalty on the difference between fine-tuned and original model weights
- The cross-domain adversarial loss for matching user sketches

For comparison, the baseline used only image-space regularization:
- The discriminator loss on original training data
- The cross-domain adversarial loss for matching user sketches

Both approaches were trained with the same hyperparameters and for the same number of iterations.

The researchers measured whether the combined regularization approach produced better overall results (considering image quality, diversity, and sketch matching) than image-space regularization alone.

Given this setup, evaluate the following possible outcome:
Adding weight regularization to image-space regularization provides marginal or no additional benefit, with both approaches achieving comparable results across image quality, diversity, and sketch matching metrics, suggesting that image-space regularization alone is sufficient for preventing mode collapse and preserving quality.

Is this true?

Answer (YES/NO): YES